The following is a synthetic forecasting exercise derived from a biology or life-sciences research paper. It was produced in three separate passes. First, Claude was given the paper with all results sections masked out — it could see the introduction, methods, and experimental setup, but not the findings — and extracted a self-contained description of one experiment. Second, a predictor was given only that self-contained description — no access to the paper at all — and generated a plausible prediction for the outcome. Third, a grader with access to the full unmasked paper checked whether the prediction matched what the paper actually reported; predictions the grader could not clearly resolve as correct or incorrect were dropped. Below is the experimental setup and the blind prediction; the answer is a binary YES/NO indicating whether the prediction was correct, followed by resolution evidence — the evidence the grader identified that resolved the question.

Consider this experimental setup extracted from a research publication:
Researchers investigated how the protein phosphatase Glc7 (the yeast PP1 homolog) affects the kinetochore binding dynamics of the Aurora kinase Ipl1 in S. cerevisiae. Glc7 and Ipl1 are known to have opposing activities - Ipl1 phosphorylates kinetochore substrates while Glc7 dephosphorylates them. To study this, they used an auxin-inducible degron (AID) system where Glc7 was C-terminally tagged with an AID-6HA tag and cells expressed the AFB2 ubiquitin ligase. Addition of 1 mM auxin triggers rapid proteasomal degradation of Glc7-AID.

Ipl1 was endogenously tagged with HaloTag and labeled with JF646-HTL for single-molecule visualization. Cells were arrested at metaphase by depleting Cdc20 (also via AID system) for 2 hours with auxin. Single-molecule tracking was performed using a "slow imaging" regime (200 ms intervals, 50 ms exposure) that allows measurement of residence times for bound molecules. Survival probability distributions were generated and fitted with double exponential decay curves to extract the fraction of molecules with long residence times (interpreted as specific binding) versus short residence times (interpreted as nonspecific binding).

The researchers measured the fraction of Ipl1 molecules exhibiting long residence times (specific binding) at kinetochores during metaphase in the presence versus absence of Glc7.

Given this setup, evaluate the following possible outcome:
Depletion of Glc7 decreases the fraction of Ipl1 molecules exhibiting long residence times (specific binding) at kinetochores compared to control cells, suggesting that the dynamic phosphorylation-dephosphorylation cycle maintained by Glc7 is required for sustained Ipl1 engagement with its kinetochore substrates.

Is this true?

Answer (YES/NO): NO